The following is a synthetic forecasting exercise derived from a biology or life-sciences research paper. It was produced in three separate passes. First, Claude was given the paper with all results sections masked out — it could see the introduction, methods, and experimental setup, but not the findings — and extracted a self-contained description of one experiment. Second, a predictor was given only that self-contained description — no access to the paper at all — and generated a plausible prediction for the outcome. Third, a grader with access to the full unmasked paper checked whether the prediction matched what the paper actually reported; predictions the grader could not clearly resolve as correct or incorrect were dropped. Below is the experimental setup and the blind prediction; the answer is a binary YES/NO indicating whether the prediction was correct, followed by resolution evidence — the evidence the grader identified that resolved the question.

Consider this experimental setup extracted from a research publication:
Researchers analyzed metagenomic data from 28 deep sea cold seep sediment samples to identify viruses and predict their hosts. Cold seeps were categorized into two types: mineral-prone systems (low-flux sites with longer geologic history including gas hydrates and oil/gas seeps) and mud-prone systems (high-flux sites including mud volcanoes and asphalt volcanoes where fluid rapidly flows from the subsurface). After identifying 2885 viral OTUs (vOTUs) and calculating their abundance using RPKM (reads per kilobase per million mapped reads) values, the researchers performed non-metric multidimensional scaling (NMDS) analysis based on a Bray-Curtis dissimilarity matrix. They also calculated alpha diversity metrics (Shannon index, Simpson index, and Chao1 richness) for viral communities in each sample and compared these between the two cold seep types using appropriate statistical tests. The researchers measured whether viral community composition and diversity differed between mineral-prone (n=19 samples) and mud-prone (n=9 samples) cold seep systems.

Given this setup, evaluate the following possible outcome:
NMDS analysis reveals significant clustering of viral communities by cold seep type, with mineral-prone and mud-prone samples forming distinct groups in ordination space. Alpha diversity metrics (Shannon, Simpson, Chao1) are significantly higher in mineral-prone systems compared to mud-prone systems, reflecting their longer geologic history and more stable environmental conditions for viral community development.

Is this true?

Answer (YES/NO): YES